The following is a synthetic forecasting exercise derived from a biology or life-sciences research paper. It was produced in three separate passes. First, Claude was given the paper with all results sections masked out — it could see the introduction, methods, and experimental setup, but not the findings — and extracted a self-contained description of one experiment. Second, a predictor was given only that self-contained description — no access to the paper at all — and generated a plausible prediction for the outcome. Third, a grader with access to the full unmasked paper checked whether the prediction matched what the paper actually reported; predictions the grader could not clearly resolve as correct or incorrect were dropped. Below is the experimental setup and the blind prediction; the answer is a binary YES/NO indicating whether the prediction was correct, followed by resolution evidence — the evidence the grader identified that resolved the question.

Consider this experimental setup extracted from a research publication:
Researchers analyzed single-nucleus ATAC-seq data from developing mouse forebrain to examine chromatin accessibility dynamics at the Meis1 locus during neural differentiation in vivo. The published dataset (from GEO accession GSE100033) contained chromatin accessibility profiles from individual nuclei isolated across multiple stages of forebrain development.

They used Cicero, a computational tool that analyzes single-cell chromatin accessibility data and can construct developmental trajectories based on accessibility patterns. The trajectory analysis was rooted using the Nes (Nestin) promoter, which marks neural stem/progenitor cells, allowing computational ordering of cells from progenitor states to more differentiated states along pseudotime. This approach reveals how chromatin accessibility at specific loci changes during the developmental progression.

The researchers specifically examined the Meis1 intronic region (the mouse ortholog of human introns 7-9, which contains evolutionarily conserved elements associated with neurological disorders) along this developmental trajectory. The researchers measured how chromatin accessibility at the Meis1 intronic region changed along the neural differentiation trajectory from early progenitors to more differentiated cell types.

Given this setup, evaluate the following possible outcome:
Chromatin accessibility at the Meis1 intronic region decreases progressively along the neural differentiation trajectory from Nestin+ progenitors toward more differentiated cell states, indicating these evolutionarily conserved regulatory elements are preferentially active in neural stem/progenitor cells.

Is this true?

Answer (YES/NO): NO